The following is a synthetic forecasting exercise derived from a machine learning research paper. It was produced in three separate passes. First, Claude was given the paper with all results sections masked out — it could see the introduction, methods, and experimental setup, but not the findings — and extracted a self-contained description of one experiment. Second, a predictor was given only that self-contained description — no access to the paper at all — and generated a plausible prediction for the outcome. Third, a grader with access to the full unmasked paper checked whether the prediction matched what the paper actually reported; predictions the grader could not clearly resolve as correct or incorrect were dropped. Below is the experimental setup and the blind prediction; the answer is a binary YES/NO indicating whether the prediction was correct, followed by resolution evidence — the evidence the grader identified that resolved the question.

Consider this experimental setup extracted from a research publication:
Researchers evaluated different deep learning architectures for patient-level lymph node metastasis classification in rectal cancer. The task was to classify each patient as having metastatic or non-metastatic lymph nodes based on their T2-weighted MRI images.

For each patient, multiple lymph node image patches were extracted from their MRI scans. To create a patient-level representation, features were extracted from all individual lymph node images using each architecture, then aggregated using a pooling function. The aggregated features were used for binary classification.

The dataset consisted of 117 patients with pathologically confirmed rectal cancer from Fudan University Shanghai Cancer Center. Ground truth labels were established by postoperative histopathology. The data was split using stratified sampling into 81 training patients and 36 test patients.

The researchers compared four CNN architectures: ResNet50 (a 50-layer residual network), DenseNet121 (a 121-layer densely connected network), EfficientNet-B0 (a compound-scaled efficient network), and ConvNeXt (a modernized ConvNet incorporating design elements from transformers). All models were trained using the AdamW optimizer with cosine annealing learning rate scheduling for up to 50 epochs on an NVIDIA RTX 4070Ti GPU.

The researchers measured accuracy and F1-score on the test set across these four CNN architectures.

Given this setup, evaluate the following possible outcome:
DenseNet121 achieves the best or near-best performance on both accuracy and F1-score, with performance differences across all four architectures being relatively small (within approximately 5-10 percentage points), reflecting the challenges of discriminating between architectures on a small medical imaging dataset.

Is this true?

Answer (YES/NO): NO